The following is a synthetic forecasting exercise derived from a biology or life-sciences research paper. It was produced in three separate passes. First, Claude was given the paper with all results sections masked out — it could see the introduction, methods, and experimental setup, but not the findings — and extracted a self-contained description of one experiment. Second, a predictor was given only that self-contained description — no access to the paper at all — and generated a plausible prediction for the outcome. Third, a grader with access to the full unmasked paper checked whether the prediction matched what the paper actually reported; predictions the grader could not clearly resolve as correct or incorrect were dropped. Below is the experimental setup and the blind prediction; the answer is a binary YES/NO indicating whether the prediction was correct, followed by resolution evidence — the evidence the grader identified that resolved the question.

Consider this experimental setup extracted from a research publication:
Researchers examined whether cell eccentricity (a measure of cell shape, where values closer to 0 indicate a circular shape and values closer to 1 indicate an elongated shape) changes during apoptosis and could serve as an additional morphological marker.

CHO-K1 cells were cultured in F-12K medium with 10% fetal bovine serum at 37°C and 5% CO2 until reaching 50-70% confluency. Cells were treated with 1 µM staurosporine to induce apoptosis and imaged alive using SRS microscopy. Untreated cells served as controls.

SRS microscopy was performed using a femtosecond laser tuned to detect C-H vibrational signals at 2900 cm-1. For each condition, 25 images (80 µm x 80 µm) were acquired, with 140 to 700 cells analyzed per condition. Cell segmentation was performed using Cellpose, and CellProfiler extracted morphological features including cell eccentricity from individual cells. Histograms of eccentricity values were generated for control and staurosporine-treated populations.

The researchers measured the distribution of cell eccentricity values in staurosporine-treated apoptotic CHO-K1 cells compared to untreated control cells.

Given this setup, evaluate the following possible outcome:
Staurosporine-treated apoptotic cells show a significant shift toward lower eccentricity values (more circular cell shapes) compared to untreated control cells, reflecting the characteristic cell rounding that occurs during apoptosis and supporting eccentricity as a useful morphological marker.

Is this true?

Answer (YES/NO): NO